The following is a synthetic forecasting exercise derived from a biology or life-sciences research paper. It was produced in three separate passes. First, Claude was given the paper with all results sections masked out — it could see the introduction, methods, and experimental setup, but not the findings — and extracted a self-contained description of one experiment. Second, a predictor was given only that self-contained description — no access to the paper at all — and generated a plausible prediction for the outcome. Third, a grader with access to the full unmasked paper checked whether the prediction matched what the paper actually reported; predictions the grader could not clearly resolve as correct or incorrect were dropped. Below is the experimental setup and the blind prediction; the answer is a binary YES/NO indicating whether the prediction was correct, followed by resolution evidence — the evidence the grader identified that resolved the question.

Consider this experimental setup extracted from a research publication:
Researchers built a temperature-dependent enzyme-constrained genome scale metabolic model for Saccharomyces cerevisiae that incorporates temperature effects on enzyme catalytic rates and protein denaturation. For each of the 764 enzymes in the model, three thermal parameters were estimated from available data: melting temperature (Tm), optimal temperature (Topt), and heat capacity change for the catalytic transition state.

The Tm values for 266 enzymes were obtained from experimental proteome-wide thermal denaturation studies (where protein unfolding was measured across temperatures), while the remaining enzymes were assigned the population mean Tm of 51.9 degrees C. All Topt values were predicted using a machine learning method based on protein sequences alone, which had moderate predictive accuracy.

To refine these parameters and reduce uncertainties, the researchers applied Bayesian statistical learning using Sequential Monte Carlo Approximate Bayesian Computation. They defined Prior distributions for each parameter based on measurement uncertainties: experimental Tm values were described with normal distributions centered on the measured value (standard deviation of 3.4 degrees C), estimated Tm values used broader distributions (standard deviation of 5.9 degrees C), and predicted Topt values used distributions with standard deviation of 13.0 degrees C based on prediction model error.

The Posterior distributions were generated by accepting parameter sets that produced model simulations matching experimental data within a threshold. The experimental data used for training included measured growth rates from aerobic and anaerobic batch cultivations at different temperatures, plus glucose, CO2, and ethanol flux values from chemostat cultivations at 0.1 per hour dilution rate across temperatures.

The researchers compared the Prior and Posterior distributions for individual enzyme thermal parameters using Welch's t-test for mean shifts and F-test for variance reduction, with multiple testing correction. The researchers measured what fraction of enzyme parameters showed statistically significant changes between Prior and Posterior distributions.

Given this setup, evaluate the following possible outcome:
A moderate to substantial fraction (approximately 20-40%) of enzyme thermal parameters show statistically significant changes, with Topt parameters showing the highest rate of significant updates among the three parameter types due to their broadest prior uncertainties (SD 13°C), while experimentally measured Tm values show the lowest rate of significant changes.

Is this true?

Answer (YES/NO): NO